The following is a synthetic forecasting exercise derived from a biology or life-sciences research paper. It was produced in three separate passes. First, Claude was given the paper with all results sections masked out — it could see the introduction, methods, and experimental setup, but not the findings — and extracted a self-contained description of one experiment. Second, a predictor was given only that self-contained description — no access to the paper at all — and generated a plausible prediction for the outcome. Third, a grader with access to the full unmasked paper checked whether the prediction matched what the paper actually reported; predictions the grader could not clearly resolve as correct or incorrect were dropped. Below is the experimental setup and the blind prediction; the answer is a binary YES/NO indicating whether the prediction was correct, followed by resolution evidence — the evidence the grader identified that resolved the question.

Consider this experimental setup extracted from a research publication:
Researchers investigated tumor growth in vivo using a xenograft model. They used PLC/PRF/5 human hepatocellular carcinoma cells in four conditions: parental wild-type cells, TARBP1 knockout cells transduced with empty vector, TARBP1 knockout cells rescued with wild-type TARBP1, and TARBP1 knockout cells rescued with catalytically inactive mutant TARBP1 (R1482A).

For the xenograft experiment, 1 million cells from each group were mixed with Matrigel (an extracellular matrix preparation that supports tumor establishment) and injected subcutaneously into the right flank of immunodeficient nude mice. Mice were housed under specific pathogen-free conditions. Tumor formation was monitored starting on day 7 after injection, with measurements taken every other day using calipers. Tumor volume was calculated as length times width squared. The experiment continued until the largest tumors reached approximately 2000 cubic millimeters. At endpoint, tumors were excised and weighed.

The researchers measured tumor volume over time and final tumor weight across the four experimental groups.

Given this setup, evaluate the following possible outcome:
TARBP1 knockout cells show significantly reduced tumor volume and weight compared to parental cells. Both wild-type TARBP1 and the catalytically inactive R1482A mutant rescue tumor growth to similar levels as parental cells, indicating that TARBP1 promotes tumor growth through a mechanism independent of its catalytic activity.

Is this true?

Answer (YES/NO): NO